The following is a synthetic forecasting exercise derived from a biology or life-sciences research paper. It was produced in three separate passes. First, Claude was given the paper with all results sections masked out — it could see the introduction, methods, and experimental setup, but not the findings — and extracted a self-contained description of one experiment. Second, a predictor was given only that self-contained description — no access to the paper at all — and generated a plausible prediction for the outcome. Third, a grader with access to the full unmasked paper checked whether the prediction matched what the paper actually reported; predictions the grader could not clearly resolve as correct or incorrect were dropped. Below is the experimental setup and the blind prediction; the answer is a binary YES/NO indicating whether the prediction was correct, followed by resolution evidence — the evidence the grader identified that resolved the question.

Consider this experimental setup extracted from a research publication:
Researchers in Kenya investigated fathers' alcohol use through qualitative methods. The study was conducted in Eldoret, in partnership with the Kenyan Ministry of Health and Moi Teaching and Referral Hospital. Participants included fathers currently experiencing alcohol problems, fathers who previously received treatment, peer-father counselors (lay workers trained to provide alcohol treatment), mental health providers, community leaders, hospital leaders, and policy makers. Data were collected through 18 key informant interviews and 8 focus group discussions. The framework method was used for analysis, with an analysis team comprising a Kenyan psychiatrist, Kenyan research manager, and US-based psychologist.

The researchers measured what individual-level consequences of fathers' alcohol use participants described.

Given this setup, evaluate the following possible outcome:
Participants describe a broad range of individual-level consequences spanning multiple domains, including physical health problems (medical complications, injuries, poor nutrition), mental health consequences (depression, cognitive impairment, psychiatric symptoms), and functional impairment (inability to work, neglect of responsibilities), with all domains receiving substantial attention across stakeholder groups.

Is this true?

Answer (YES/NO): NO